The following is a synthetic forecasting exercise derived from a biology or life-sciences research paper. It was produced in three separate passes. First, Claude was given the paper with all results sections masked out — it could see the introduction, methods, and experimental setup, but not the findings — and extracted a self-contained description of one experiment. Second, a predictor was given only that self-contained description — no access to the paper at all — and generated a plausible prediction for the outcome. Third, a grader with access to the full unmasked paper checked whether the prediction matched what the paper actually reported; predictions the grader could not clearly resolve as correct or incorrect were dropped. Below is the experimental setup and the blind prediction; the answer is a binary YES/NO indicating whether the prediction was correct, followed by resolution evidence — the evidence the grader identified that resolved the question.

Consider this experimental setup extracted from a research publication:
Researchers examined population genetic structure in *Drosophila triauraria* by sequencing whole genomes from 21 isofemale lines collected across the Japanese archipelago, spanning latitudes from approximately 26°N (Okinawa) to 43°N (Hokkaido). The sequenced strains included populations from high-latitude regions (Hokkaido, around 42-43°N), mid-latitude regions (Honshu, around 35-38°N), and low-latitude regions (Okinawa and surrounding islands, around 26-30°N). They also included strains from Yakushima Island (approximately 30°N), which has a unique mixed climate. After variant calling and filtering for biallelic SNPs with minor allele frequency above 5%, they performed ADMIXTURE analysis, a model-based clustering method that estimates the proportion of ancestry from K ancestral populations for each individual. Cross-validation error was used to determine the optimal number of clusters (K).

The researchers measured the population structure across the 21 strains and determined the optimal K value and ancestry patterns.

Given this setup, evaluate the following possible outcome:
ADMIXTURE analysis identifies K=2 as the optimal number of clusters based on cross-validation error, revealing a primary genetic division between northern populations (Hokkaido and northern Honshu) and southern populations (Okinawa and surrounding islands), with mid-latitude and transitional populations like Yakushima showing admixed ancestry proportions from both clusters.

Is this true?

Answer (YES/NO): NO